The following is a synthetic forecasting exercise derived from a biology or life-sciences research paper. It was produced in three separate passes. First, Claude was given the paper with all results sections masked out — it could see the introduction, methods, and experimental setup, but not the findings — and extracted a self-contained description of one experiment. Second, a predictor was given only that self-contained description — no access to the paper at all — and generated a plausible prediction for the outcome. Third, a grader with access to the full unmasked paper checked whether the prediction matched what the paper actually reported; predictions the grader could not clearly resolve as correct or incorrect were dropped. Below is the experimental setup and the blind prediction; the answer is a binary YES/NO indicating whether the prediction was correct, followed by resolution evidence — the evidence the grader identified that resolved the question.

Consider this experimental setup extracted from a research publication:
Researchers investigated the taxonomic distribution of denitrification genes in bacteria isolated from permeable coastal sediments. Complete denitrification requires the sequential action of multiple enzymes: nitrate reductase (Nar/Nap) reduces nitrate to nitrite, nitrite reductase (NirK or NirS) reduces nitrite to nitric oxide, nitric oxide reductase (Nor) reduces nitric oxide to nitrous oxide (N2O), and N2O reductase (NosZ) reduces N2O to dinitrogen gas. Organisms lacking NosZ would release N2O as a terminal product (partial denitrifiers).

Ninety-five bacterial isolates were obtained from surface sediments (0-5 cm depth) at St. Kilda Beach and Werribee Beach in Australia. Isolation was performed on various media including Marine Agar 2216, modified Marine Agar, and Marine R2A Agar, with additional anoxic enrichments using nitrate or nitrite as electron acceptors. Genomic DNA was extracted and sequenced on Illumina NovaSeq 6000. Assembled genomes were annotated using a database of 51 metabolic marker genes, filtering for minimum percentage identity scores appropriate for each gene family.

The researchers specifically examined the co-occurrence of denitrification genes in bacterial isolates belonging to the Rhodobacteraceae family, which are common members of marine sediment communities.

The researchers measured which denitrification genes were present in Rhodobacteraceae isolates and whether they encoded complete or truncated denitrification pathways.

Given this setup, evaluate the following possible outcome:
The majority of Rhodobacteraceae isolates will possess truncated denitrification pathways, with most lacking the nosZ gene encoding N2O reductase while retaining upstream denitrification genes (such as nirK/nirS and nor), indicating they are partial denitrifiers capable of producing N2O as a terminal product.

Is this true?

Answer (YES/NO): NO